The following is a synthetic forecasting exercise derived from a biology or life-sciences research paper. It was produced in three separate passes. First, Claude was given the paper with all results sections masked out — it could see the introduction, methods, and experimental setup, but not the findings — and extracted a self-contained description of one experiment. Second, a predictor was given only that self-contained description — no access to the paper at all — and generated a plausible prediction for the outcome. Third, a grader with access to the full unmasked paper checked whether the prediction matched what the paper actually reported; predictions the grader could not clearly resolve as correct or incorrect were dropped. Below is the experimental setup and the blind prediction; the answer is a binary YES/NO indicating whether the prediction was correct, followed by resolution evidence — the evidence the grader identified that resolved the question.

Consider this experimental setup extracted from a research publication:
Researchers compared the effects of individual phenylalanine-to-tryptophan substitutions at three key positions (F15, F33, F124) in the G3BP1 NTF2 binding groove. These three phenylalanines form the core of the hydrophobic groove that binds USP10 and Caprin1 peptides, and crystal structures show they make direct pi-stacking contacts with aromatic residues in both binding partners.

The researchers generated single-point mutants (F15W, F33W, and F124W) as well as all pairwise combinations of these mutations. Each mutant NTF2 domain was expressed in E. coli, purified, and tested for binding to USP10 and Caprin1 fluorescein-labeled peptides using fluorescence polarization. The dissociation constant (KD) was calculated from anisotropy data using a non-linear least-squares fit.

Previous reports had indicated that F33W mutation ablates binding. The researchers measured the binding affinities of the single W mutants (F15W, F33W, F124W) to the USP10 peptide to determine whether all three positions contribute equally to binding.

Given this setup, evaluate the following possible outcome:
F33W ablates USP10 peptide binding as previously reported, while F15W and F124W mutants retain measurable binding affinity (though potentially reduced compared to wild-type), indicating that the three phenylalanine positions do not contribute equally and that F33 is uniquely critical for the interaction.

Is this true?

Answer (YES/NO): NO